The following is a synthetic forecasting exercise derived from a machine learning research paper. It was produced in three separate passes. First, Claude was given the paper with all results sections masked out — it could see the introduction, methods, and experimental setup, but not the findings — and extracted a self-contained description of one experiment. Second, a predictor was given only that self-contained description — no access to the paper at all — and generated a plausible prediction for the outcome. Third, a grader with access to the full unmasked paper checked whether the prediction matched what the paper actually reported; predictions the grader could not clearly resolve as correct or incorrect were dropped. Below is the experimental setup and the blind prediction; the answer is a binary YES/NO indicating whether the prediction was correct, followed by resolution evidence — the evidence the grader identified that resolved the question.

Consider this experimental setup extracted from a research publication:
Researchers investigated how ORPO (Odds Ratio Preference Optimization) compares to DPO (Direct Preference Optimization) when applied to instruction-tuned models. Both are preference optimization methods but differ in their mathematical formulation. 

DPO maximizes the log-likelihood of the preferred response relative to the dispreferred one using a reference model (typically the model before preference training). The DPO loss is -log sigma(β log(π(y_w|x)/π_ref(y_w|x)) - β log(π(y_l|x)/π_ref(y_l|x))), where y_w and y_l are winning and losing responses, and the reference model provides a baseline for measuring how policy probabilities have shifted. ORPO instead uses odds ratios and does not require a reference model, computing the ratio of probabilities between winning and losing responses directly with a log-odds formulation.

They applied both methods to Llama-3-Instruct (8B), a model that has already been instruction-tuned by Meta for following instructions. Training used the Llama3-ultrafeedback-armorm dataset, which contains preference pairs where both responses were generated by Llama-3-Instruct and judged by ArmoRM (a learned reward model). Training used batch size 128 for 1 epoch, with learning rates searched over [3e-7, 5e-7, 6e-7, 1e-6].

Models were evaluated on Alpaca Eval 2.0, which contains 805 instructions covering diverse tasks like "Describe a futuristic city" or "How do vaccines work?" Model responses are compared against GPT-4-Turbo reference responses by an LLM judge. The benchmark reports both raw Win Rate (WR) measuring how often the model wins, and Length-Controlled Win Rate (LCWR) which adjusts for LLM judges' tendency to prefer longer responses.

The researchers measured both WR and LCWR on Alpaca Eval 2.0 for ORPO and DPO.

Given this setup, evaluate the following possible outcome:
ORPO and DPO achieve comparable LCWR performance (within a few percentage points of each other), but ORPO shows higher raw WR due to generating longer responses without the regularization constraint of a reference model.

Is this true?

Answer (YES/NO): NO